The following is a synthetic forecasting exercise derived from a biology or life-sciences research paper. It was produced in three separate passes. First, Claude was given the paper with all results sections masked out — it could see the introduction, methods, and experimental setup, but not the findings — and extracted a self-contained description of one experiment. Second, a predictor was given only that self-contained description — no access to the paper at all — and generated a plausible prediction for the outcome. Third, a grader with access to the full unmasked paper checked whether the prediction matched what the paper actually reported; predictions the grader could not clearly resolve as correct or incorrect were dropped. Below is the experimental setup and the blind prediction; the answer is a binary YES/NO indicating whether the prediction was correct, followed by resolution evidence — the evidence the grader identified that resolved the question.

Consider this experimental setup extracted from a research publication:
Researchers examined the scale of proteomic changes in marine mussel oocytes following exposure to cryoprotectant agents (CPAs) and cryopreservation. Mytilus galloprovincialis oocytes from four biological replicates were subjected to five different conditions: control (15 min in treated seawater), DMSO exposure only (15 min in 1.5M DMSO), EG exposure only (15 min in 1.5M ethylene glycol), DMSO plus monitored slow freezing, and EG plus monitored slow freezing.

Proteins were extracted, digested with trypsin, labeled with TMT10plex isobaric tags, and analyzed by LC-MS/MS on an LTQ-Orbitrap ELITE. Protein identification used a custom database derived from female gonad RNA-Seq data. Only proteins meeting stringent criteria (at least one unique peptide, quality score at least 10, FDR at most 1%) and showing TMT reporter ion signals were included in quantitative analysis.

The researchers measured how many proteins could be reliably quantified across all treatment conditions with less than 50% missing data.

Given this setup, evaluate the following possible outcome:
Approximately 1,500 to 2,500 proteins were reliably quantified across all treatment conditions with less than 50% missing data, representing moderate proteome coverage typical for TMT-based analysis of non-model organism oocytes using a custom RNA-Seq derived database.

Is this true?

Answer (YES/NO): NO